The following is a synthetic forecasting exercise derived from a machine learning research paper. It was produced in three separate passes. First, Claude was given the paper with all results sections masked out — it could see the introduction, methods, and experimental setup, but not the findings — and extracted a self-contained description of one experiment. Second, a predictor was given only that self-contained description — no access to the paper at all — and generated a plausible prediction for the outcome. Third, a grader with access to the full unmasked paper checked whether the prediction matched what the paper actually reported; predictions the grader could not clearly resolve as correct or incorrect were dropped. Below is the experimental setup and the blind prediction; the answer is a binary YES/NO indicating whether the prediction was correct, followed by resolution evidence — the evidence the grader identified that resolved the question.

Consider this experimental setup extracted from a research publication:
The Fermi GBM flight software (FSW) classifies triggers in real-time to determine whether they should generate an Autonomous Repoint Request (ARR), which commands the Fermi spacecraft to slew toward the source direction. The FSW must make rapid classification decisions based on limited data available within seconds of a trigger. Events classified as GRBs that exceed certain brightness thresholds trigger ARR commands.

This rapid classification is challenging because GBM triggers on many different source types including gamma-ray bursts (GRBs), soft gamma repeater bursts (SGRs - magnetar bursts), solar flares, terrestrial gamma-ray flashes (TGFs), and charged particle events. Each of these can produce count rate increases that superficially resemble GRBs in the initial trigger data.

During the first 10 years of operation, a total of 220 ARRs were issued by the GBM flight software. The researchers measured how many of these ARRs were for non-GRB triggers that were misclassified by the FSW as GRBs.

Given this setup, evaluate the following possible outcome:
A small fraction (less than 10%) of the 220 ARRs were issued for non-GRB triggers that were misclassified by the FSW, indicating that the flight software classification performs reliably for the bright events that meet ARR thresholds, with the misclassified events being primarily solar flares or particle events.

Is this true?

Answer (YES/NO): NO